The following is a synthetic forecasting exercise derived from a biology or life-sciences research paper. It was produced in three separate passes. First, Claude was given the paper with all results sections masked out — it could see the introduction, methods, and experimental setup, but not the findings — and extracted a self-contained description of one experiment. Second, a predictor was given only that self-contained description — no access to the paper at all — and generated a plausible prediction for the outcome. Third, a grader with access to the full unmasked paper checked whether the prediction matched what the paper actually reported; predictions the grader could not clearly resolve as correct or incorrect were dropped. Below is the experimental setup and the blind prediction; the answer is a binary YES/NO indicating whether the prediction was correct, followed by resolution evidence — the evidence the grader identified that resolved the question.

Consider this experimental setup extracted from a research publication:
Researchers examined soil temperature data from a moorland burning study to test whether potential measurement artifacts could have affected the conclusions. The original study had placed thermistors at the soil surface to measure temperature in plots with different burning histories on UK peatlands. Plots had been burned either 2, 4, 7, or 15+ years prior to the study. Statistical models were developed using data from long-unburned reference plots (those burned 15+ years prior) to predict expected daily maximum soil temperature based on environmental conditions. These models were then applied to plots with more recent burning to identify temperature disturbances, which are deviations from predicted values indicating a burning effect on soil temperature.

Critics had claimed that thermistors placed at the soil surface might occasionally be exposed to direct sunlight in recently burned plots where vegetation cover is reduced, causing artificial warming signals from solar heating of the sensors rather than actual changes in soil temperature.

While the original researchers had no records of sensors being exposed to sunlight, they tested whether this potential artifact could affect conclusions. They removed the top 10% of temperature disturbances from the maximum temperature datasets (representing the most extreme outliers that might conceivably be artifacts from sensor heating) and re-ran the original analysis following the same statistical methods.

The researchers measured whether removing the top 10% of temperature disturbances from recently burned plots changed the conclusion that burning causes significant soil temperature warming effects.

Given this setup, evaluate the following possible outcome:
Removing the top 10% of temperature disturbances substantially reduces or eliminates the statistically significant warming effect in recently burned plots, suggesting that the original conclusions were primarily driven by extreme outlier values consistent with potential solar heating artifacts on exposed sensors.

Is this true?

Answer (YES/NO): NO